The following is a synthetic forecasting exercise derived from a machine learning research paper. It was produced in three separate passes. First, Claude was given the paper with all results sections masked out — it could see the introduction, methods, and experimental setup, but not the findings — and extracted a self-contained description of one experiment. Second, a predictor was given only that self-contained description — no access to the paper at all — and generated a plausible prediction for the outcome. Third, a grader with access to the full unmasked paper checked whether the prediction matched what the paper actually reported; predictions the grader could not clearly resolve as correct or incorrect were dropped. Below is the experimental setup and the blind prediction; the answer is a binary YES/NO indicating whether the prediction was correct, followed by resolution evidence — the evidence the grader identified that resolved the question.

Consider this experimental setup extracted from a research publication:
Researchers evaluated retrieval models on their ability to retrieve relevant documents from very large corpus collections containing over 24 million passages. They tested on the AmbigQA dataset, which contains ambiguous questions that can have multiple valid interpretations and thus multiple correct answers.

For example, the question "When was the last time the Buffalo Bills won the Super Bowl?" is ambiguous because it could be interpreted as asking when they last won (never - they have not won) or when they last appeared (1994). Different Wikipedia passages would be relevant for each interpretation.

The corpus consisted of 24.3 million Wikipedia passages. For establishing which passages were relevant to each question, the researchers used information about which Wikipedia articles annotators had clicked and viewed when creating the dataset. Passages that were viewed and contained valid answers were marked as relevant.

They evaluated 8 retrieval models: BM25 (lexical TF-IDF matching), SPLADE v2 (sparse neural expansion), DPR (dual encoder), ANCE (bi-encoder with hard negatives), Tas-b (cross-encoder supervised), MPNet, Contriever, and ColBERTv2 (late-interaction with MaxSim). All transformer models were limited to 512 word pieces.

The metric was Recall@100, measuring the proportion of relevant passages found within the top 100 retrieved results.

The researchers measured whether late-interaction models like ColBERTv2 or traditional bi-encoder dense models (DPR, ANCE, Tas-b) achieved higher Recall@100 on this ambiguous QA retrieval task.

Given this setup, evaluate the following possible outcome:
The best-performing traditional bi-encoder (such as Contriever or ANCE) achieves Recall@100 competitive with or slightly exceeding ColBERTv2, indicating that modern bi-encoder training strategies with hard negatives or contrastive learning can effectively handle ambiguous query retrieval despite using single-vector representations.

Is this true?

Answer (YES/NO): NO